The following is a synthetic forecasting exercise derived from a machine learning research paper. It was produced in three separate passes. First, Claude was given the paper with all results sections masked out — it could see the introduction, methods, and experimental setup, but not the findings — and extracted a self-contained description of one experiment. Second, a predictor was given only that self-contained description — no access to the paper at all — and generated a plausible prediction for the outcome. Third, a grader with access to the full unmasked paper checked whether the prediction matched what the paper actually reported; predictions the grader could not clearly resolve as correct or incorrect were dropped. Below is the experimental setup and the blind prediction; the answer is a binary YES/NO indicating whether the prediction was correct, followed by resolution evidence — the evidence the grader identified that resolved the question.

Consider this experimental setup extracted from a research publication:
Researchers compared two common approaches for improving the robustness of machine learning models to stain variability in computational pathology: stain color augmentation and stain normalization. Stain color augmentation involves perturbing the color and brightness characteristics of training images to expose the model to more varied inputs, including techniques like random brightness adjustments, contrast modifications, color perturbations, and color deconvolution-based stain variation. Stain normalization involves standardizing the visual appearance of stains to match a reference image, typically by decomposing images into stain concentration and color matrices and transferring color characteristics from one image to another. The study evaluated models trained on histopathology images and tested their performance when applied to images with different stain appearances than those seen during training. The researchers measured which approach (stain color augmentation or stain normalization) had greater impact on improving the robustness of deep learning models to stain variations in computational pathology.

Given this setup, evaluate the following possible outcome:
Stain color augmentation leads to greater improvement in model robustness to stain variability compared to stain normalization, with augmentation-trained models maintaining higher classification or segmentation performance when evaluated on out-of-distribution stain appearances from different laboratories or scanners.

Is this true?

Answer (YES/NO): YES